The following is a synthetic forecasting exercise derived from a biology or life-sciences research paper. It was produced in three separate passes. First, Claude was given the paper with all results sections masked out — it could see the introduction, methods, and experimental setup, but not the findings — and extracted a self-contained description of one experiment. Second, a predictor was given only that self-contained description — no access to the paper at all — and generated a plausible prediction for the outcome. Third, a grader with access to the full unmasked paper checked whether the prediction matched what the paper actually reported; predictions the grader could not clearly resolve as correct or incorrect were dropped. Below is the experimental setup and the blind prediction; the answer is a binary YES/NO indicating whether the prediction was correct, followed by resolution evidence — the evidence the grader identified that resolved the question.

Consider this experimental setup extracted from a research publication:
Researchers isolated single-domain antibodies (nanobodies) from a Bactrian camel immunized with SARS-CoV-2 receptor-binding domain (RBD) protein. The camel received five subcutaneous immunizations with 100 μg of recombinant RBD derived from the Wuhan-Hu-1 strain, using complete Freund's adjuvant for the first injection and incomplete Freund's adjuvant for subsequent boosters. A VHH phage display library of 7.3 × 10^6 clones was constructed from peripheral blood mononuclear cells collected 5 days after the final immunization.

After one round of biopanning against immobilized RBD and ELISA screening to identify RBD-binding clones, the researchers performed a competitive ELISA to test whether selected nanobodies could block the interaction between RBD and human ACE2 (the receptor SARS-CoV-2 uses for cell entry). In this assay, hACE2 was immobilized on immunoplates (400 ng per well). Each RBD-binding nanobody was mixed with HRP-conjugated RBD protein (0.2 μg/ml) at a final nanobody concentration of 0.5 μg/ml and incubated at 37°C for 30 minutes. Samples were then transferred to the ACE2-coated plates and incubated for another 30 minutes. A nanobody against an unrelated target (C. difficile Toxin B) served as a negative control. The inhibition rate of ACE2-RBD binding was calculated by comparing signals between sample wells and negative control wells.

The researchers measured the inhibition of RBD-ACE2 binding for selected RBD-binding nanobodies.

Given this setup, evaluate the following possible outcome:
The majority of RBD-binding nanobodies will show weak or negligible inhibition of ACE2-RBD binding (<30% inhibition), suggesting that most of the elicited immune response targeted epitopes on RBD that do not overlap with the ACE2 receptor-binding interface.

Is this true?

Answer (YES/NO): NO